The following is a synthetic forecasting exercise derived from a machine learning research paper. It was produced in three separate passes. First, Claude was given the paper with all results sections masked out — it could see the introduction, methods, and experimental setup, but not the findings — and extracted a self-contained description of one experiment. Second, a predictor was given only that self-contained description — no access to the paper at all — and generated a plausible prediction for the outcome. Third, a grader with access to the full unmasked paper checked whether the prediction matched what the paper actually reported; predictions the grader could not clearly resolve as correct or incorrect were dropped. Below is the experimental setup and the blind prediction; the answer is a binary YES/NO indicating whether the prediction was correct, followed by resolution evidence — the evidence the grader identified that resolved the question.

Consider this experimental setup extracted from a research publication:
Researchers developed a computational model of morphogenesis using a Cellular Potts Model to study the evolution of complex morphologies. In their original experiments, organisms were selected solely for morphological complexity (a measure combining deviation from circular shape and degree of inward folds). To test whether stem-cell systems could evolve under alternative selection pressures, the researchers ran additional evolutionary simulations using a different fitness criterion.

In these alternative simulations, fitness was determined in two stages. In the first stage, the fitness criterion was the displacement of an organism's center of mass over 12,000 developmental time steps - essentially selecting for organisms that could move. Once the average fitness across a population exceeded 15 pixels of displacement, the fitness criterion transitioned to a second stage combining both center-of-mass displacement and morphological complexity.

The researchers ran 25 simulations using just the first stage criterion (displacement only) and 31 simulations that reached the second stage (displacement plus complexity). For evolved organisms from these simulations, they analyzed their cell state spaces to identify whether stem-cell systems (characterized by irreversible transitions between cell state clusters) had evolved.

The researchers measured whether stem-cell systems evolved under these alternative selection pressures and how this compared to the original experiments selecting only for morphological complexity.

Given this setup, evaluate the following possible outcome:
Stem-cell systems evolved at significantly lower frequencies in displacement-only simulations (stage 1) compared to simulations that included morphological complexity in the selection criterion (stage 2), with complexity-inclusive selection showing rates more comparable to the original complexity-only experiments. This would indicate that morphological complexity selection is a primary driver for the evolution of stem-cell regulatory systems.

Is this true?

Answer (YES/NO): NO